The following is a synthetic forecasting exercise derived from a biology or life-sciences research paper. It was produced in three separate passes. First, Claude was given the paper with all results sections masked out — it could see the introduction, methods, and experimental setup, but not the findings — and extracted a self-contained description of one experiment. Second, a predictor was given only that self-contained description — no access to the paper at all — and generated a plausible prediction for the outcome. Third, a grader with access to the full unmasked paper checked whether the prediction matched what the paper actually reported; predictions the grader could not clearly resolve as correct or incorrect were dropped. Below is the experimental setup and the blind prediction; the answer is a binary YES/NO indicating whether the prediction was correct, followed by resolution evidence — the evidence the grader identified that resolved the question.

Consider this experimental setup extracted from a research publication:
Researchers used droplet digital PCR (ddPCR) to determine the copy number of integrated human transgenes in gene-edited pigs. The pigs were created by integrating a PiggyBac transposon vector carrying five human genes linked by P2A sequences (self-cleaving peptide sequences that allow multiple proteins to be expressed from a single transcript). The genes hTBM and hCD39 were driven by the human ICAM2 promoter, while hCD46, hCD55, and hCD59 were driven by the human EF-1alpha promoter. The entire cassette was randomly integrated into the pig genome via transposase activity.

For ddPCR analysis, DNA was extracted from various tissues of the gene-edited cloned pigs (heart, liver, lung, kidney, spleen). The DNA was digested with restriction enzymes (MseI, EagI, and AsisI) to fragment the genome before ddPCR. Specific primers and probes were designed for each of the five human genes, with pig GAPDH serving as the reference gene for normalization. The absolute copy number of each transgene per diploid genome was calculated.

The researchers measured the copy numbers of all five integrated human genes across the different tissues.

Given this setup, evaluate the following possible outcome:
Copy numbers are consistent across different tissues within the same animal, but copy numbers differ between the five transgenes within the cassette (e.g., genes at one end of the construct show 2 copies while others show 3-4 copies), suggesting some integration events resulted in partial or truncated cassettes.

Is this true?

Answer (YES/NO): NO